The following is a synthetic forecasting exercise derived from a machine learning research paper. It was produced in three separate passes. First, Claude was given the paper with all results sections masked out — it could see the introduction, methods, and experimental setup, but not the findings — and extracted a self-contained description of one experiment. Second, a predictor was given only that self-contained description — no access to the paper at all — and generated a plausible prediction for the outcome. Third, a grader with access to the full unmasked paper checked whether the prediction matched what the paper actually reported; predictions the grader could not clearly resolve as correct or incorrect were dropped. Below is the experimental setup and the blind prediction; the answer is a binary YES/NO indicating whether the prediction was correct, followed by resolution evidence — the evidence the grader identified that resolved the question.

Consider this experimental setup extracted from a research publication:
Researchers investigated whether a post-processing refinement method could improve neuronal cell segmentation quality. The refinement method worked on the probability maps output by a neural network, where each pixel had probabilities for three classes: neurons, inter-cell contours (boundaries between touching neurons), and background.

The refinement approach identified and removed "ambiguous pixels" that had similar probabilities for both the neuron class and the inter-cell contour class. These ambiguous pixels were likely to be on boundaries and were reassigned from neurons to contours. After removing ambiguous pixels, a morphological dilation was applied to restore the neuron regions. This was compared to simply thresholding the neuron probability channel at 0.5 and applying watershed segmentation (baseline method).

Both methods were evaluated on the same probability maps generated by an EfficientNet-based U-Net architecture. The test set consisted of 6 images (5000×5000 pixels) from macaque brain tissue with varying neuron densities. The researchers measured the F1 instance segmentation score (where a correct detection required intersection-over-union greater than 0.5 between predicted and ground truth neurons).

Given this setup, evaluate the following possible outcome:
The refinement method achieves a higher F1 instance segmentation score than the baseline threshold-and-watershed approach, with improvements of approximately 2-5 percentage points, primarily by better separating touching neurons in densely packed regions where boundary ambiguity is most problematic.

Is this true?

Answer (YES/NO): NO